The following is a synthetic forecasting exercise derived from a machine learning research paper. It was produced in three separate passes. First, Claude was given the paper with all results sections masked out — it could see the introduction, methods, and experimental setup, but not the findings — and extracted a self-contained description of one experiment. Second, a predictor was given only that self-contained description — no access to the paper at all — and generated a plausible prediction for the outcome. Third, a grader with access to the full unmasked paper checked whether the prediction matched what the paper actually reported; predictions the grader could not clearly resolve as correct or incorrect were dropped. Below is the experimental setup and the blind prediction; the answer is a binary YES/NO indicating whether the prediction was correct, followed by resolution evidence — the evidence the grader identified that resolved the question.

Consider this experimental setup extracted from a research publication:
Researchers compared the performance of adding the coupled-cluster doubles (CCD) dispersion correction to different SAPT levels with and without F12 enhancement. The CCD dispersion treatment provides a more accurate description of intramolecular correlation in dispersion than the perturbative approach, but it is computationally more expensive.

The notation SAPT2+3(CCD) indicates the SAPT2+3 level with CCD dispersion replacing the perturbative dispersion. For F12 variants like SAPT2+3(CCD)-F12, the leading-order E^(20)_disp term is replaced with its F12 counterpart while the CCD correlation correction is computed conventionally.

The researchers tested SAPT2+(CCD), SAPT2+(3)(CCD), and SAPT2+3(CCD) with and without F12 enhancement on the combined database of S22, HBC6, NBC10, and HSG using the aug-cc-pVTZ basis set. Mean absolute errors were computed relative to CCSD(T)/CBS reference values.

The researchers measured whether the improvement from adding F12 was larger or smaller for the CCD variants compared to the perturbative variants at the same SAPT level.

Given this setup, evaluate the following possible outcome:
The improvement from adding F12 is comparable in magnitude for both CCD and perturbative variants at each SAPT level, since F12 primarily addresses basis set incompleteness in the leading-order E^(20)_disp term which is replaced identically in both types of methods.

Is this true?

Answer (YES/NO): NO